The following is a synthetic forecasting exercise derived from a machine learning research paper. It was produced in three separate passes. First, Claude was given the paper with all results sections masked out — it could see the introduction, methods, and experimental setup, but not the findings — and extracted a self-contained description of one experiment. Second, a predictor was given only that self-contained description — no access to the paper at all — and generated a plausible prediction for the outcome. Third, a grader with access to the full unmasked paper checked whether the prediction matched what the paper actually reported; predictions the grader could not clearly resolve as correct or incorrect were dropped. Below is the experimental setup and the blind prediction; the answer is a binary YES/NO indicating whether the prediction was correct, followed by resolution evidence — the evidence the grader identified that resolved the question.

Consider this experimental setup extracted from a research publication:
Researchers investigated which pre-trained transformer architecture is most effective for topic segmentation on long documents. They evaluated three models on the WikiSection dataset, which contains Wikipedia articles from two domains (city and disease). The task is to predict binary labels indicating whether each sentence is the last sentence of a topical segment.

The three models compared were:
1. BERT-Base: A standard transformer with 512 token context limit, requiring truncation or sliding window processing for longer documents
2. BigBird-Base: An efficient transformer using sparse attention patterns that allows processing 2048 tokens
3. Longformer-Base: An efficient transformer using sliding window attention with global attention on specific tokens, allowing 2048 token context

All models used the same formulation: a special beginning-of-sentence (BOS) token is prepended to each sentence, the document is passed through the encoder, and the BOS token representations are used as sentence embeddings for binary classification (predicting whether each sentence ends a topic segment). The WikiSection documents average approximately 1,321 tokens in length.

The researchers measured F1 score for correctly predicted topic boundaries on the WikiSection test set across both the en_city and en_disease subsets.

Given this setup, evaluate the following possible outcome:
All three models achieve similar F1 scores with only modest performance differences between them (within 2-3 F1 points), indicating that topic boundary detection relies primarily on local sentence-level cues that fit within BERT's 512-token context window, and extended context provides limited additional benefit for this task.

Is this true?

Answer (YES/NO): NO